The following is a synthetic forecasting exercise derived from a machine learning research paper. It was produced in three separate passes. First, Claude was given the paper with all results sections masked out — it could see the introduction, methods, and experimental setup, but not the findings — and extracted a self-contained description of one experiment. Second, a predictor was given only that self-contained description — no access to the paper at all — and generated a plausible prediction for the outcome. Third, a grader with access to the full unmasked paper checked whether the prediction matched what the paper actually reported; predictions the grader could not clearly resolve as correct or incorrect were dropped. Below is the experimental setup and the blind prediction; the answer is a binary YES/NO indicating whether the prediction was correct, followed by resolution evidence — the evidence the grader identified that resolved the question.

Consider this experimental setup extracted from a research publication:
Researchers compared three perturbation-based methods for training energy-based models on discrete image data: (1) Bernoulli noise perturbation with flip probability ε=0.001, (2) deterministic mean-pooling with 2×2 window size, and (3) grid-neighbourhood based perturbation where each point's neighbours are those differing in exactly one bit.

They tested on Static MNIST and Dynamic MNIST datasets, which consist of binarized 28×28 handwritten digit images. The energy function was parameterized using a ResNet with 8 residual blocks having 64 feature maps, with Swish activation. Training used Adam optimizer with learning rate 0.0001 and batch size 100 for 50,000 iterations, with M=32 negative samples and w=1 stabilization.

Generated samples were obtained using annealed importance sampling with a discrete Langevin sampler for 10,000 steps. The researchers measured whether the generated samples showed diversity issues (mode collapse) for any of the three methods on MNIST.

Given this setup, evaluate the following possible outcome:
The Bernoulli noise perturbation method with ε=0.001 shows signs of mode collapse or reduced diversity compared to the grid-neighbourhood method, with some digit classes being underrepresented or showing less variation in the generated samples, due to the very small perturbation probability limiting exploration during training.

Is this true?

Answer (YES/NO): NO